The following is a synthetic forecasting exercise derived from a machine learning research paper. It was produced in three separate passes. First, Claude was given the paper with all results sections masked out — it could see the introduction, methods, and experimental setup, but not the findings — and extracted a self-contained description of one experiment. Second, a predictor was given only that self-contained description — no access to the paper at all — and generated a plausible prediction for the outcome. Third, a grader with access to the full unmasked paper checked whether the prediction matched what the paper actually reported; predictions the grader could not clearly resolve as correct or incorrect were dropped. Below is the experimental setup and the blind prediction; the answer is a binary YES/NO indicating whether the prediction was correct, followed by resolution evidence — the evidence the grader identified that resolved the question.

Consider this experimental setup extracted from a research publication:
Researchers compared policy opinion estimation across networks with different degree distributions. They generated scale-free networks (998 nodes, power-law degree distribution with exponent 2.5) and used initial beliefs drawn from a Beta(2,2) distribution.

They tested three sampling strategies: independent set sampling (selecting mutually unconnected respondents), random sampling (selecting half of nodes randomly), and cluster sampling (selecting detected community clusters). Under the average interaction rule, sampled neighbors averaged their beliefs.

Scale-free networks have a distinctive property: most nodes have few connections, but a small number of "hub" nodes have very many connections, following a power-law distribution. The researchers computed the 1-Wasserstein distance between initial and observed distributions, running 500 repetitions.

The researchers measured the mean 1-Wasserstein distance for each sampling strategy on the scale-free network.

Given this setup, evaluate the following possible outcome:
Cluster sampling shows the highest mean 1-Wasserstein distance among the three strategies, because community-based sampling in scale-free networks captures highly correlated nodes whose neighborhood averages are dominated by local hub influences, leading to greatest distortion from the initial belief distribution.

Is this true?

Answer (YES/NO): YES